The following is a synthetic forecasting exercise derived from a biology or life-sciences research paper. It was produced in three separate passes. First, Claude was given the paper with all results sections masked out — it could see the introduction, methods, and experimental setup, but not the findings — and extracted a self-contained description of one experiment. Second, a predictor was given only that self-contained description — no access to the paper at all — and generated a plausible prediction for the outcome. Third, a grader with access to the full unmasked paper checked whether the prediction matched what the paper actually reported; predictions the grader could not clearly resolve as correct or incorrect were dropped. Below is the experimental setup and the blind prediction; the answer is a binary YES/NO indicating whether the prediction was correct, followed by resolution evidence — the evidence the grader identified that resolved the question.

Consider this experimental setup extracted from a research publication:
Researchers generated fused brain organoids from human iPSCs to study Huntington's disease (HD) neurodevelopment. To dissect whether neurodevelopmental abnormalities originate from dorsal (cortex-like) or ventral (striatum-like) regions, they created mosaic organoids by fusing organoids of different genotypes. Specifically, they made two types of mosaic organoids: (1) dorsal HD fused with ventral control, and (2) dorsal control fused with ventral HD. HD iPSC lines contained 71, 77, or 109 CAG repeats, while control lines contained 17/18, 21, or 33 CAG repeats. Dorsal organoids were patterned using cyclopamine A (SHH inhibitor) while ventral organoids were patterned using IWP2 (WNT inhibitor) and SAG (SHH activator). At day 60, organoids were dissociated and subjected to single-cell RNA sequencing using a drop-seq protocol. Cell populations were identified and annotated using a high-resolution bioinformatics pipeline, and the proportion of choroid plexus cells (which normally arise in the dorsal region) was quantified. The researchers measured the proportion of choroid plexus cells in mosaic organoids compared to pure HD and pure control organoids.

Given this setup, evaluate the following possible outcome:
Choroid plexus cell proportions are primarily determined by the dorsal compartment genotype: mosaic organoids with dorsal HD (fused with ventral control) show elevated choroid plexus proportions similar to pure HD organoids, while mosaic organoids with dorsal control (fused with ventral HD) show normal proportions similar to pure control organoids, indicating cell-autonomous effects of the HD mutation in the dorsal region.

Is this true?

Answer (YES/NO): NO